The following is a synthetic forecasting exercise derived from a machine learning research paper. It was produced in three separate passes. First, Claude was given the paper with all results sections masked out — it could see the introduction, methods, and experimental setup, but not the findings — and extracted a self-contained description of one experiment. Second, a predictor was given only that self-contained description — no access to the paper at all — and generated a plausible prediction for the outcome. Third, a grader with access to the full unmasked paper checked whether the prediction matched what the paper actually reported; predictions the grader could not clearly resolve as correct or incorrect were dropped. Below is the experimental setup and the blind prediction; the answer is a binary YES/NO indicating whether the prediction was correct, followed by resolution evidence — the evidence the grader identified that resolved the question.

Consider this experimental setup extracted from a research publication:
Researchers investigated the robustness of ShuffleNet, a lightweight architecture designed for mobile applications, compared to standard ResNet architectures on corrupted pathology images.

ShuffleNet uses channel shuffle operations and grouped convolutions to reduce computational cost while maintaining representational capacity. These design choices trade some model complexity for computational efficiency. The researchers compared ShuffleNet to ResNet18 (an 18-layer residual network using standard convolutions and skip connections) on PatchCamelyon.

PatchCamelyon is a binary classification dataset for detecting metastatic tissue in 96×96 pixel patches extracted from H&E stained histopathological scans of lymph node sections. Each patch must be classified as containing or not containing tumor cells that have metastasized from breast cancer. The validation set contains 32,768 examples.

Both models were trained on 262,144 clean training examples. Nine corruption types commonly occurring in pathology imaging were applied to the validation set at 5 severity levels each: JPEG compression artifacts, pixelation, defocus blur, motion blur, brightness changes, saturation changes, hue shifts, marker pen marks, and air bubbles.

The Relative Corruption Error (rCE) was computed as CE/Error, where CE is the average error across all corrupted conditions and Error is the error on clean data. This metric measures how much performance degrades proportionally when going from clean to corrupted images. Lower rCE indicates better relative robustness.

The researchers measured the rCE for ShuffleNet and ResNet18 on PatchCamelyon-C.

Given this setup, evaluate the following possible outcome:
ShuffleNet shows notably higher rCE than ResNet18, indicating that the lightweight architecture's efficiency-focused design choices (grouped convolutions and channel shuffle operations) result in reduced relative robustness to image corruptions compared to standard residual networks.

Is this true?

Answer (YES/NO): NO